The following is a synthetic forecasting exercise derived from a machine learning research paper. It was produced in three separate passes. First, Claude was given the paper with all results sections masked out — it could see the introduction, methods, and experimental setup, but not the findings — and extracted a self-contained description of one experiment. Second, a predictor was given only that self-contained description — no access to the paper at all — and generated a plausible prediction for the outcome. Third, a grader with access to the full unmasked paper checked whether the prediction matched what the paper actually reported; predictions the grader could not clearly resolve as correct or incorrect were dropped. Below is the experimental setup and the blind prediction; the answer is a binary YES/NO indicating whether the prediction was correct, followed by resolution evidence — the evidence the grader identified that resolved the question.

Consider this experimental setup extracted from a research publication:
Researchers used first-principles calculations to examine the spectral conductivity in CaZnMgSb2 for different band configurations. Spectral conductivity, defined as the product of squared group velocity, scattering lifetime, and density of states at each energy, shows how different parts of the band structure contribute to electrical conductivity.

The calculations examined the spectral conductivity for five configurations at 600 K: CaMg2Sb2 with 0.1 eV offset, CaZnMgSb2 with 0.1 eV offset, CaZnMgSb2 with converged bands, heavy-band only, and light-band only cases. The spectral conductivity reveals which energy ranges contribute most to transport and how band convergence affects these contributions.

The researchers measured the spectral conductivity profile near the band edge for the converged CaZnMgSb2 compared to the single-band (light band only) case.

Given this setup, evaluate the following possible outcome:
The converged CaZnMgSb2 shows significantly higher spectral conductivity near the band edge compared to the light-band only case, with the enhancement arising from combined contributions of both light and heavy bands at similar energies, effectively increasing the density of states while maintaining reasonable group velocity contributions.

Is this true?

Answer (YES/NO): NO